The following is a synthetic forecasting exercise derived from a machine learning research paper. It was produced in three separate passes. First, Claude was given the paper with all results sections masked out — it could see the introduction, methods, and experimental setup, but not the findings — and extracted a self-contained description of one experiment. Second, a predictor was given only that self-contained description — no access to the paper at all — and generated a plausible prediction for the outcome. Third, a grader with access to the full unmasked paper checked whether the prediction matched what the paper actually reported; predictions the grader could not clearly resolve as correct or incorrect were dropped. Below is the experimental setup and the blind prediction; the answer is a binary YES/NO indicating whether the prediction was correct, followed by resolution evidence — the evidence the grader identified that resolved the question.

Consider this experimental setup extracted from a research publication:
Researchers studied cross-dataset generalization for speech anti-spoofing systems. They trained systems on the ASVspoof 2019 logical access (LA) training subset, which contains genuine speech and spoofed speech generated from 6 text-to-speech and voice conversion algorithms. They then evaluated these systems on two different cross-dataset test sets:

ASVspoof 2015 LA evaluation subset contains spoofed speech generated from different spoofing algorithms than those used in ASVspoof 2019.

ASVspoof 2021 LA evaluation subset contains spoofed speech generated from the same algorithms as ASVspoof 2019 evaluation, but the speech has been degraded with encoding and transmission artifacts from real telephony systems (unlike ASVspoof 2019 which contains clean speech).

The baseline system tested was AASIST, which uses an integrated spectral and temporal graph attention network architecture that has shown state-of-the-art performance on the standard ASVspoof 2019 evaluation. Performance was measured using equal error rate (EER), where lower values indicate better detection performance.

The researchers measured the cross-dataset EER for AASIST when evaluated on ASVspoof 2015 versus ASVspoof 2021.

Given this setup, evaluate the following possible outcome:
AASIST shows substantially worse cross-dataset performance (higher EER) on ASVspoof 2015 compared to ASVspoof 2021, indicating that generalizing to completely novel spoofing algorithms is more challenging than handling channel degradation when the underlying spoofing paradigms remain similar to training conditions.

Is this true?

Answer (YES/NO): NO